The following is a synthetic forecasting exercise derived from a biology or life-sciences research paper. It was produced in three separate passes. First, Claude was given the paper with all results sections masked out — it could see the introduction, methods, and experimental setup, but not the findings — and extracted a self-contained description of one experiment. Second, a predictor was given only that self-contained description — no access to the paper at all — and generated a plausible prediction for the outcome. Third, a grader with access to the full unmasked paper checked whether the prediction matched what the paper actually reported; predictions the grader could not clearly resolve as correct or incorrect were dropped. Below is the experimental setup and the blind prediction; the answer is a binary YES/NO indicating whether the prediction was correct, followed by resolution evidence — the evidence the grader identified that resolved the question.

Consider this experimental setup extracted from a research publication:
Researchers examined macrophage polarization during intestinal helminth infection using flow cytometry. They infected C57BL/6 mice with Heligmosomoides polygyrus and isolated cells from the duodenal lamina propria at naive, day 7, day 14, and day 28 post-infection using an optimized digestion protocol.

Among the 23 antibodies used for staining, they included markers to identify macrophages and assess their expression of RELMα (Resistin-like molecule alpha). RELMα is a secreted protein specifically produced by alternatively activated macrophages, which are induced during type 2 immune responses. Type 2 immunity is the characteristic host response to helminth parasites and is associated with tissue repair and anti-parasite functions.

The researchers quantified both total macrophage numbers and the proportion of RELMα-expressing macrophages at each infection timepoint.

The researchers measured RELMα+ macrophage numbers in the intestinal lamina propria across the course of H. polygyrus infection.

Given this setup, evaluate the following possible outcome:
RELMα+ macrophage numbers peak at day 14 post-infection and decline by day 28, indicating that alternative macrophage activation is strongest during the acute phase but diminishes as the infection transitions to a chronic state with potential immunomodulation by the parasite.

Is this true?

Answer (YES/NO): YES